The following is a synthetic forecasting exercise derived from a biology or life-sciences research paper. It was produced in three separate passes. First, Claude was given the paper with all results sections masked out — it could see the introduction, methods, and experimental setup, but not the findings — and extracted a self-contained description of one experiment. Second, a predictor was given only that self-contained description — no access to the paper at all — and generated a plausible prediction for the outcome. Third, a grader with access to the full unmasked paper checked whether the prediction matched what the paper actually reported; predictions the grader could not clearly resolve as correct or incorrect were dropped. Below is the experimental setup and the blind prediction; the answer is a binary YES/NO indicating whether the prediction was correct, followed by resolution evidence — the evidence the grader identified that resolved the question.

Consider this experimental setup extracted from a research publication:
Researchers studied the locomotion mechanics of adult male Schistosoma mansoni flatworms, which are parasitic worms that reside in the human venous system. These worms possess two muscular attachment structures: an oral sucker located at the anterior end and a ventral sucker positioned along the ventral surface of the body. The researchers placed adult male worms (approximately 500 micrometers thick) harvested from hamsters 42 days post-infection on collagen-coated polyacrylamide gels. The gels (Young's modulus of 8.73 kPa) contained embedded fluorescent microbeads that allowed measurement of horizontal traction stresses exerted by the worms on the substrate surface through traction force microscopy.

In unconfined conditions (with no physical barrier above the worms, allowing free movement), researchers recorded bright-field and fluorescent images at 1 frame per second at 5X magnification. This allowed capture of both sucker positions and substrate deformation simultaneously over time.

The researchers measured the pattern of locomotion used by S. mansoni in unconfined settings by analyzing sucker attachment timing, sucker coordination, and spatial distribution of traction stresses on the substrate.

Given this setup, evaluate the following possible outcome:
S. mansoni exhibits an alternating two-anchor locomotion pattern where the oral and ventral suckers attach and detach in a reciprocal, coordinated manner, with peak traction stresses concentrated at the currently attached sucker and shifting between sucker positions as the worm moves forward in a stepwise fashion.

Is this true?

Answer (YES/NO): YES